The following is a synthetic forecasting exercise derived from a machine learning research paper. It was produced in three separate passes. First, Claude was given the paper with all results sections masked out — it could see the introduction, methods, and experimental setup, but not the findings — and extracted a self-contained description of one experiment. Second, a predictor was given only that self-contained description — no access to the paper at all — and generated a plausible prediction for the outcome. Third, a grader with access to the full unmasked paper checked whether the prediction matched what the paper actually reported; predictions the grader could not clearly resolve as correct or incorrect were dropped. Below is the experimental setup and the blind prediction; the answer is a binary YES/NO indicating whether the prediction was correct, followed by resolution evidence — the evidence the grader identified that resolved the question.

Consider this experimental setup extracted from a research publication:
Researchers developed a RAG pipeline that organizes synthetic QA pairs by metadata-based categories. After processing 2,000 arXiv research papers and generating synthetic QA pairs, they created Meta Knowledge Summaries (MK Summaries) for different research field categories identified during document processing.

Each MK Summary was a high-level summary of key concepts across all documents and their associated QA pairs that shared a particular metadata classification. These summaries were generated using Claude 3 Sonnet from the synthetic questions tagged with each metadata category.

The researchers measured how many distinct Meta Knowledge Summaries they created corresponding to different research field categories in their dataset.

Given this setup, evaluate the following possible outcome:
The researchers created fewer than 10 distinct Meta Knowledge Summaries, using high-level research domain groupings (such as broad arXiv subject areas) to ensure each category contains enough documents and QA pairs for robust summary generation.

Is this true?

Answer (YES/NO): NO